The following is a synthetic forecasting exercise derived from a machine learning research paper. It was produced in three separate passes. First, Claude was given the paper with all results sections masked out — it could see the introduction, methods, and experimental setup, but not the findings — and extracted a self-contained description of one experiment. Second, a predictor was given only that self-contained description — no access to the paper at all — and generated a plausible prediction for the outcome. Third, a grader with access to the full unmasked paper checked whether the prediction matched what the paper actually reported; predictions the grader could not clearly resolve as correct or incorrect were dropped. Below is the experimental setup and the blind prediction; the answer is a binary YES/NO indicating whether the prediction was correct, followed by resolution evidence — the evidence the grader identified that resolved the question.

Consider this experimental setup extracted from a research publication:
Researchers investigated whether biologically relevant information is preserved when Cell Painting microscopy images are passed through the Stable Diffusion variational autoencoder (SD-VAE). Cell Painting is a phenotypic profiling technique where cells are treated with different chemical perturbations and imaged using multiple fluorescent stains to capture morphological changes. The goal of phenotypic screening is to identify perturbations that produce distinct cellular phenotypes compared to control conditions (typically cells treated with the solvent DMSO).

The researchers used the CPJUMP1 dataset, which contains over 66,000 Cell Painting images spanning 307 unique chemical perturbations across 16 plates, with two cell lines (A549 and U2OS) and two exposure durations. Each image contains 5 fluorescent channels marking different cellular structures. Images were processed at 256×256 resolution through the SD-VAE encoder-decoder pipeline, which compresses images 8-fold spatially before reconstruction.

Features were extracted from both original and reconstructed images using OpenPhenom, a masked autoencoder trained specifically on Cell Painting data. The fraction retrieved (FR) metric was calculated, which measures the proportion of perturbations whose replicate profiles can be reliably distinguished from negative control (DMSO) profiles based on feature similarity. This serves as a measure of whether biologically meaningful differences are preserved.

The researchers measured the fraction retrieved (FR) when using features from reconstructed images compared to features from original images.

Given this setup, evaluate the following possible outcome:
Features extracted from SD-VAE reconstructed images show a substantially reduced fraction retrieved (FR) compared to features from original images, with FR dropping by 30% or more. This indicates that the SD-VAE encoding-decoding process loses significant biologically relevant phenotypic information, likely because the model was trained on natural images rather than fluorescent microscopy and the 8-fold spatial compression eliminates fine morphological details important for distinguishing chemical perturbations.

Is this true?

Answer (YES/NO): NO